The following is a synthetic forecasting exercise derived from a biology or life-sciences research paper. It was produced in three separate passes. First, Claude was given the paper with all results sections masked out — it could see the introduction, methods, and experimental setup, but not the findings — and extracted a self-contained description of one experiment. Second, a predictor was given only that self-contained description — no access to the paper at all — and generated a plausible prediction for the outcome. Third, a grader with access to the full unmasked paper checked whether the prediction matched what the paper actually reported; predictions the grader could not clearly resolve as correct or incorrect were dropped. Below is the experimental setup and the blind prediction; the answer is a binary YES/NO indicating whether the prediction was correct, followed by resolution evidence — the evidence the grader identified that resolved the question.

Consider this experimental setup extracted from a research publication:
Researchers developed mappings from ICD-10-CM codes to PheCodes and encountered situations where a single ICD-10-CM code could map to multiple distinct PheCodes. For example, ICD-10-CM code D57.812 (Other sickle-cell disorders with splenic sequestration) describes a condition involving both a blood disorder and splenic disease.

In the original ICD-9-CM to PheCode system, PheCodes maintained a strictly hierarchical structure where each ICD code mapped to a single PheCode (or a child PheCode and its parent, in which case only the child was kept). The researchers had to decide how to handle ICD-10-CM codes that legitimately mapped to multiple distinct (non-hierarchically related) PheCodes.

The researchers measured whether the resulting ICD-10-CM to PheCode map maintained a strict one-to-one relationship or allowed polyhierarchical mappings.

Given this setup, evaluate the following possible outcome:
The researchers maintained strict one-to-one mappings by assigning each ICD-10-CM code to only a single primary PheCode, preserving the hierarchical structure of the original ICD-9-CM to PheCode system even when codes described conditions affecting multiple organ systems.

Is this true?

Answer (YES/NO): NO